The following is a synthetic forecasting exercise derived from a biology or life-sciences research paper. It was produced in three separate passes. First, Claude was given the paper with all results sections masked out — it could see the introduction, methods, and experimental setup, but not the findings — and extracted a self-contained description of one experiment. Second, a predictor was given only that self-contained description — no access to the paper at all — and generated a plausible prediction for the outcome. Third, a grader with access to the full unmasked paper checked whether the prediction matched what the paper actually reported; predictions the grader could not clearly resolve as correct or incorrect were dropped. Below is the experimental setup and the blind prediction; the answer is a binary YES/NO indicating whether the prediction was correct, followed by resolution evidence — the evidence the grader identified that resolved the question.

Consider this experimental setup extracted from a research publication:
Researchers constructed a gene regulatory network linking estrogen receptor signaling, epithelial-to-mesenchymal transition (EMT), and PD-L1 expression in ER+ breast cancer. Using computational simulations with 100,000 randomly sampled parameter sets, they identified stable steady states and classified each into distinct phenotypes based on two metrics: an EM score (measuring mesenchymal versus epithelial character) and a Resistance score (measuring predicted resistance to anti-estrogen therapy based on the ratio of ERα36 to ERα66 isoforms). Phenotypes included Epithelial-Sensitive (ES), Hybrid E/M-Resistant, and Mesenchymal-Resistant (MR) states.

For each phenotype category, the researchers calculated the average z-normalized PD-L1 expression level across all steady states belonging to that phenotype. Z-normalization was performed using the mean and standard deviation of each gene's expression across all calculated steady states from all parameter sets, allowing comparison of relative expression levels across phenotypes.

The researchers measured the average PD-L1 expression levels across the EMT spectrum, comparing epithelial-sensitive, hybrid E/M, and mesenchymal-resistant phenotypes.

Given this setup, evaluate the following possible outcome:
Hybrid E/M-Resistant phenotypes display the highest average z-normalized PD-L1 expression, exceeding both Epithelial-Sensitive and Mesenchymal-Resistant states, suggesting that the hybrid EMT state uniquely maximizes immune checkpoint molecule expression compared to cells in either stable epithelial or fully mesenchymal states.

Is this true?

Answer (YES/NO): NO